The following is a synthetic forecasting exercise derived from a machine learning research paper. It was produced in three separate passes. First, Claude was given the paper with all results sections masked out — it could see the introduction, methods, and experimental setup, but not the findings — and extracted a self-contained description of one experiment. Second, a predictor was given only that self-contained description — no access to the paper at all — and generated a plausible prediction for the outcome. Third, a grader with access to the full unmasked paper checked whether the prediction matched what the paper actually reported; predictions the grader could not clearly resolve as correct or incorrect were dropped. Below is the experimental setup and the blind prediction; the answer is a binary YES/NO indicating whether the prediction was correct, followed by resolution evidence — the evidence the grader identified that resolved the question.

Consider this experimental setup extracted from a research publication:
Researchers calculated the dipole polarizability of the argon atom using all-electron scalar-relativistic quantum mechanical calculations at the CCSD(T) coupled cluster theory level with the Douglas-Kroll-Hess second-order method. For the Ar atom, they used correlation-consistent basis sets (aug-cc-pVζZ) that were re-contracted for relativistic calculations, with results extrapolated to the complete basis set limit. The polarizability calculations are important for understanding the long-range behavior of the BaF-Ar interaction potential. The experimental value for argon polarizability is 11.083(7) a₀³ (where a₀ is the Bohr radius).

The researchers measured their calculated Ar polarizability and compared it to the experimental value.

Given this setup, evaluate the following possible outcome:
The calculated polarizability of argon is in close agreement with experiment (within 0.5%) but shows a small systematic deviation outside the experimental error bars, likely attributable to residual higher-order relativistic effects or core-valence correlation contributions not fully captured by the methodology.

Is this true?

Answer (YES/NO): NO